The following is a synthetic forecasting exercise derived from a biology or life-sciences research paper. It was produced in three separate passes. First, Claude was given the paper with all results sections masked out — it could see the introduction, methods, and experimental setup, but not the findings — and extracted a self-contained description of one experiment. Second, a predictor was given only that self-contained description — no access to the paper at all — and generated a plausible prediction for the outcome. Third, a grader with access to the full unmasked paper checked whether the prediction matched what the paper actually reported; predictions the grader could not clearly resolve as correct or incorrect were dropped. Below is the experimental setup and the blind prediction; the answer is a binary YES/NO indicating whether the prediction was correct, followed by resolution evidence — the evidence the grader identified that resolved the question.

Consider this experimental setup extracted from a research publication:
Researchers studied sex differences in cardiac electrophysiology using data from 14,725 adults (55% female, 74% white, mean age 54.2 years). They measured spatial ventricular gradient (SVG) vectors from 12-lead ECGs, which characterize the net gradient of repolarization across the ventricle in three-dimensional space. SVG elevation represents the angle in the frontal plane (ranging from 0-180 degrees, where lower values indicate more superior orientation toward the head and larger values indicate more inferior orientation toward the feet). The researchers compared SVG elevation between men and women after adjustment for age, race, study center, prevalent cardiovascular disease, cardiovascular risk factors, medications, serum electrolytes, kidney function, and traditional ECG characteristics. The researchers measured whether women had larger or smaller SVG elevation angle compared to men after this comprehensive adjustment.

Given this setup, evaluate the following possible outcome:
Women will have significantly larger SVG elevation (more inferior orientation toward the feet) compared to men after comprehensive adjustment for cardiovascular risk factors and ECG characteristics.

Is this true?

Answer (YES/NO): YES